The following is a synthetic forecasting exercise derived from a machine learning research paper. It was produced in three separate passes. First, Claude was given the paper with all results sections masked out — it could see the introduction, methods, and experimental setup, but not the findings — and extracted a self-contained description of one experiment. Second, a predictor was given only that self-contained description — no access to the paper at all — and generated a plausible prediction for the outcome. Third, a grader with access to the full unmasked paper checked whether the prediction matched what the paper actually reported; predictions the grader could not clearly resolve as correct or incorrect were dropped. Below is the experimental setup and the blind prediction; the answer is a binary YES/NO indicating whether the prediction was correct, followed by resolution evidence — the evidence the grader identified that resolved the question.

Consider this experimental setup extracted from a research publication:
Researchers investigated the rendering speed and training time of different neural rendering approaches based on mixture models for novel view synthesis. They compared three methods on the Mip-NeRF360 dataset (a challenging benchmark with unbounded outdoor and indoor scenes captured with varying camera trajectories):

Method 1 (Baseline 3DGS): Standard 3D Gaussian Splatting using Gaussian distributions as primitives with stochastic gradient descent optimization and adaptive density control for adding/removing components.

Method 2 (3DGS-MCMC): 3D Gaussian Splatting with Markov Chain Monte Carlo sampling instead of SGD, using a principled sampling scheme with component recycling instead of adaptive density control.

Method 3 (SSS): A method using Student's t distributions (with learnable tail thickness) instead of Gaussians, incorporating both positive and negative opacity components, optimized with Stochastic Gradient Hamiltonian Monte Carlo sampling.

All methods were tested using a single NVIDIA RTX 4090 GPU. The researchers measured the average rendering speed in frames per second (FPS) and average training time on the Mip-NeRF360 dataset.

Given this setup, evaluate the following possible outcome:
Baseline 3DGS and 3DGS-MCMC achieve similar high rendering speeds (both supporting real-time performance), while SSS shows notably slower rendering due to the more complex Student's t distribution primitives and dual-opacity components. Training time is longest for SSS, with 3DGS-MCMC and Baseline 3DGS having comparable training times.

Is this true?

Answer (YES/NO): NO